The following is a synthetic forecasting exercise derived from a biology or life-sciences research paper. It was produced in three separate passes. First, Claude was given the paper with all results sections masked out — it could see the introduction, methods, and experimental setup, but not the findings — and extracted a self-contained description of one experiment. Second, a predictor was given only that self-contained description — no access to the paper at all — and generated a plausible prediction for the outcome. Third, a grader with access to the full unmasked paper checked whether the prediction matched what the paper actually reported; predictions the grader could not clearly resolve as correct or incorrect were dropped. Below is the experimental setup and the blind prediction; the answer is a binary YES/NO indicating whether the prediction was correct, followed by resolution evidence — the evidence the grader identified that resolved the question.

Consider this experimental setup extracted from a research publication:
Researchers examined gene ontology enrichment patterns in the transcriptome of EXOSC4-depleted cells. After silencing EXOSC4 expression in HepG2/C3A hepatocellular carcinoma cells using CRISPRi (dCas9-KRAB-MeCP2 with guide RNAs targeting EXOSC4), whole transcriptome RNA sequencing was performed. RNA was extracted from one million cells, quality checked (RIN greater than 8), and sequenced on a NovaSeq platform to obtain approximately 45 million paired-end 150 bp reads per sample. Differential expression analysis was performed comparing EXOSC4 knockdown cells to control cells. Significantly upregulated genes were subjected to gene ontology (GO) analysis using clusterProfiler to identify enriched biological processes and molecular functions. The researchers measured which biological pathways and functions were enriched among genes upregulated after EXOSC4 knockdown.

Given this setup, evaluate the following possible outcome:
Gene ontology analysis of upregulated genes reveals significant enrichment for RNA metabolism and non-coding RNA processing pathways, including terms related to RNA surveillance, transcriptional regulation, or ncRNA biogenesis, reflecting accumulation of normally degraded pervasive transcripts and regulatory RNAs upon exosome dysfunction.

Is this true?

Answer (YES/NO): NO